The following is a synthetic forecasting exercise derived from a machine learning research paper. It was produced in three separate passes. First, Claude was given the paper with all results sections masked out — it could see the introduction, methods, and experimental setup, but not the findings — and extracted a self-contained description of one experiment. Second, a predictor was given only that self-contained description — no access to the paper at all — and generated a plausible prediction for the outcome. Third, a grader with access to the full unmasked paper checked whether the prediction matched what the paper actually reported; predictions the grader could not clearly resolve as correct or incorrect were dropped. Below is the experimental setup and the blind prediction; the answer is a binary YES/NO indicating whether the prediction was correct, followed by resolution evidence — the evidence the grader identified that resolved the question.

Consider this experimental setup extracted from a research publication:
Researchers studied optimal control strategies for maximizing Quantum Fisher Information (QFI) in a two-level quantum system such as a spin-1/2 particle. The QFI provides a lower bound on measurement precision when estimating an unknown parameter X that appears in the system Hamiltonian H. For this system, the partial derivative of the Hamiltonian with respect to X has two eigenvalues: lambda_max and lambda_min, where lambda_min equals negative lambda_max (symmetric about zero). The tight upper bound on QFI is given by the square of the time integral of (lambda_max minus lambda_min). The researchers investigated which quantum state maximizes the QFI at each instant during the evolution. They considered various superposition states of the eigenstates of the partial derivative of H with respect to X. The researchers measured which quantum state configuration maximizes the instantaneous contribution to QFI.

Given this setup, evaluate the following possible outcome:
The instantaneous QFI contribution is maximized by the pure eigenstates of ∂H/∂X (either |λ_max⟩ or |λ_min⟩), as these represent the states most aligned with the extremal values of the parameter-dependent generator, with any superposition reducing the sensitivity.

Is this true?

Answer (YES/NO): NO